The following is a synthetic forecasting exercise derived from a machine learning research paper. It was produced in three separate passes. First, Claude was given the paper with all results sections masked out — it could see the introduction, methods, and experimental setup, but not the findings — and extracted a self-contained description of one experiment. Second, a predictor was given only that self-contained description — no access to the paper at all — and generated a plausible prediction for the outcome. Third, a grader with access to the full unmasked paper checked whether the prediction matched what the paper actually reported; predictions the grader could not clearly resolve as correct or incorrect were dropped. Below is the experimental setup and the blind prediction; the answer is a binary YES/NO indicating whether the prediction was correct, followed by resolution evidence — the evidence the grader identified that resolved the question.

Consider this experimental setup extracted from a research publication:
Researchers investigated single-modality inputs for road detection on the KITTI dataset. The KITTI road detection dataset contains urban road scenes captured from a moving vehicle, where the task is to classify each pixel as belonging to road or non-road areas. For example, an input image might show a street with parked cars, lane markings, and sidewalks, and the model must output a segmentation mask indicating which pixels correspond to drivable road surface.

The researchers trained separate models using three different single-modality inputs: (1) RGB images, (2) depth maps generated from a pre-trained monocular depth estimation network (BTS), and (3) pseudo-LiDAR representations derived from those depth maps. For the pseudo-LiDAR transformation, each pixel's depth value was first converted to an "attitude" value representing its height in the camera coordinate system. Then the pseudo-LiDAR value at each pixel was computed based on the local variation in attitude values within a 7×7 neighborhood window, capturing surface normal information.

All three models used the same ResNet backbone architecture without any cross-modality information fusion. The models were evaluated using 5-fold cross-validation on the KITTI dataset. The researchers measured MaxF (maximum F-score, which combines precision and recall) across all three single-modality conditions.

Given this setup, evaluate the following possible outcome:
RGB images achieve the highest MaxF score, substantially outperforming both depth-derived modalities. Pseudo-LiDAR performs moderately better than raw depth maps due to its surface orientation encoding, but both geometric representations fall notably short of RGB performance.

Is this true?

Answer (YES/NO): NO